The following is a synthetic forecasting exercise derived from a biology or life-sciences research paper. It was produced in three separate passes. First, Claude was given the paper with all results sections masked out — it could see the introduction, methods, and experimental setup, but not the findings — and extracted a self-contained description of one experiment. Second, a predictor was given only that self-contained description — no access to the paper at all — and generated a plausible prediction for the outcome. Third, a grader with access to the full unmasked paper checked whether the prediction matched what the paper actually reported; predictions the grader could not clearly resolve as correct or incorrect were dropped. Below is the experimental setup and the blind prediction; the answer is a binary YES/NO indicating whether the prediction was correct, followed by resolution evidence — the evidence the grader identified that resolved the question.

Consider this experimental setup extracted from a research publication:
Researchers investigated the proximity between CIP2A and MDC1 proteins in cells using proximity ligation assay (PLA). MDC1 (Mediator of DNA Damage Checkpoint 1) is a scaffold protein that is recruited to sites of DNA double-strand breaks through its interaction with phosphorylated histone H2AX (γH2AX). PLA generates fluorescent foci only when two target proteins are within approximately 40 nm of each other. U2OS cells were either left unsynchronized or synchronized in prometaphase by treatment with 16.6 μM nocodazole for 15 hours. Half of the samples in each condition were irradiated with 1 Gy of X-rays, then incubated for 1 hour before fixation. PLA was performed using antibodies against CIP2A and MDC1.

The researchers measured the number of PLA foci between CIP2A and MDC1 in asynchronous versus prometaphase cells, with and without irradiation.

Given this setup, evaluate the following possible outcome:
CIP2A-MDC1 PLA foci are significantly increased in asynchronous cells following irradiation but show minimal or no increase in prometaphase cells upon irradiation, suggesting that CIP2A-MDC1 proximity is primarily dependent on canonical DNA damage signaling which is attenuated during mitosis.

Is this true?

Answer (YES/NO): NO